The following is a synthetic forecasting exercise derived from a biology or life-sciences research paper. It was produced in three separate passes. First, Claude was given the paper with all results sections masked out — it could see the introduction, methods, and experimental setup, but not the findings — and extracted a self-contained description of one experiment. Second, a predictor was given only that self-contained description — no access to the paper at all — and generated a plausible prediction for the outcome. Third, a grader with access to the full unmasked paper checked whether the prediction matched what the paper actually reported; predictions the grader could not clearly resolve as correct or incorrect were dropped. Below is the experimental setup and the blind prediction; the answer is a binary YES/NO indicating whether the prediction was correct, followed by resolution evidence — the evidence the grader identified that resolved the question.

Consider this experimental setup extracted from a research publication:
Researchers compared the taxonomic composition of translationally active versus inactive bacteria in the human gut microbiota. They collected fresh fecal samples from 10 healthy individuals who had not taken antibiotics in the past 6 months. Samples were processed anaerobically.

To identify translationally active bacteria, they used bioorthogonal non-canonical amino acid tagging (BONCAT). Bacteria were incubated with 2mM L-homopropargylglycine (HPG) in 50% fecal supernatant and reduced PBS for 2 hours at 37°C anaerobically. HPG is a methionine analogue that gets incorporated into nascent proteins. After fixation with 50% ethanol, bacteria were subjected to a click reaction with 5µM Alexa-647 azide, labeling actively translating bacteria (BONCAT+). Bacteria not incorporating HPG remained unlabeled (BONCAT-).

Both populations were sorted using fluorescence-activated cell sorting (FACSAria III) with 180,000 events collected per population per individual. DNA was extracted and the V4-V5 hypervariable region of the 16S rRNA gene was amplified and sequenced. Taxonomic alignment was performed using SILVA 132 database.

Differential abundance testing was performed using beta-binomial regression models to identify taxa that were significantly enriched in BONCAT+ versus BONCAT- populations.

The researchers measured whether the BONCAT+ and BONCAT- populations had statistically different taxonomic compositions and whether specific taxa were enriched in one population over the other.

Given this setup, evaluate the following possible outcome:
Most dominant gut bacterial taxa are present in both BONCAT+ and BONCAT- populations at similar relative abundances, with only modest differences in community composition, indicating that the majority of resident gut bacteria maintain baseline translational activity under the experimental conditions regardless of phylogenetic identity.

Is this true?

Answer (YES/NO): YES